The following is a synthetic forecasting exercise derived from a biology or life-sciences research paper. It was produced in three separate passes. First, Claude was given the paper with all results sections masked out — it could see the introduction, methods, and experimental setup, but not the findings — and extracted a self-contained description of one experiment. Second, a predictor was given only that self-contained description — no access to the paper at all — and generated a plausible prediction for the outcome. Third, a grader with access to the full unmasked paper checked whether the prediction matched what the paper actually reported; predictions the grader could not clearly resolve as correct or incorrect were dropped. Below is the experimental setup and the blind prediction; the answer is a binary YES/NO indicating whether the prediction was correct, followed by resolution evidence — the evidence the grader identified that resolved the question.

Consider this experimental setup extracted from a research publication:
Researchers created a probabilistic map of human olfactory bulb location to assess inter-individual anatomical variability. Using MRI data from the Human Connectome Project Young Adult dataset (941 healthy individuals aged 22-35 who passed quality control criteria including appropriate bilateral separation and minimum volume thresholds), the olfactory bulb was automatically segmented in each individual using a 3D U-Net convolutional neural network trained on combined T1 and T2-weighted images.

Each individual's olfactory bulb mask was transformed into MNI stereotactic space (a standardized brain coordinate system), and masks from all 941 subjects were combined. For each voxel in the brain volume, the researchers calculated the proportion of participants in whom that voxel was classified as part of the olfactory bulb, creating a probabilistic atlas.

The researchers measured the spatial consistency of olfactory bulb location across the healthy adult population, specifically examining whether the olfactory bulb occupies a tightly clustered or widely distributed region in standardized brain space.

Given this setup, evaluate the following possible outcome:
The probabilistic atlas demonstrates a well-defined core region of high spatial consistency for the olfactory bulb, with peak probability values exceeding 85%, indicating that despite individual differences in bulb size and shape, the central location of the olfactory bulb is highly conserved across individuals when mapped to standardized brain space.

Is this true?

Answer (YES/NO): NO